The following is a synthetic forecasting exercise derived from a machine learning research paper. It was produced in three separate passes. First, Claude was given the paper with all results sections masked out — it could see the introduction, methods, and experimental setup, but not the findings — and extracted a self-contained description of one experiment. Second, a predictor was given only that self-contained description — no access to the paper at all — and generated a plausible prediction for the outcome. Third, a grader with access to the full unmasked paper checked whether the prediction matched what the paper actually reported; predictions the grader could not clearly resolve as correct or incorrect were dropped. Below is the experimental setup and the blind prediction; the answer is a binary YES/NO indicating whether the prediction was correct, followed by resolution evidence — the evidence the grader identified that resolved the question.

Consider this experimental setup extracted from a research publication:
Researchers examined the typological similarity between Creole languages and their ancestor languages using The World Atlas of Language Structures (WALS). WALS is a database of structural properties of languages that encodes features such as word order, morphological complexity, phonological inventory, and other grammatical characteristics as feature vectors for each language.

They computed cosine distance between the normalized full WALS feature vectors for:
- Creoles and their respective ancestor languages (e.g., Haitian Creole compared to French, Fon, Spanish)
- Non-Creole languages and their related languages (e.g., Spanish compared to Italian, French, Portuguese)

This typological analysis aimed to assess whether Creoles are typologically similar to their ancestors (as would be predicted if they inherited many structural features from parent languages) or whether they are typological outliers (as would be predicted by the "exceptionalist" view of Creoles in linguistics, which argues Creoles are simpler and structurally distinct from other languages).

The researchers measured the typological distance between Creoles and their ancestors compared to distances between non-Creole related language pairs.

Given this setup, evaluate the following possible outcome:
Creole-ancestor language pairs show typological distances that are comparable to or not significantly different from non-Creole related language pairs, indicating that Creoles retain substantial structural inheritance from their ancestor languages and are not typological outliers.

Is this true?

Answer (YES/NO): NO